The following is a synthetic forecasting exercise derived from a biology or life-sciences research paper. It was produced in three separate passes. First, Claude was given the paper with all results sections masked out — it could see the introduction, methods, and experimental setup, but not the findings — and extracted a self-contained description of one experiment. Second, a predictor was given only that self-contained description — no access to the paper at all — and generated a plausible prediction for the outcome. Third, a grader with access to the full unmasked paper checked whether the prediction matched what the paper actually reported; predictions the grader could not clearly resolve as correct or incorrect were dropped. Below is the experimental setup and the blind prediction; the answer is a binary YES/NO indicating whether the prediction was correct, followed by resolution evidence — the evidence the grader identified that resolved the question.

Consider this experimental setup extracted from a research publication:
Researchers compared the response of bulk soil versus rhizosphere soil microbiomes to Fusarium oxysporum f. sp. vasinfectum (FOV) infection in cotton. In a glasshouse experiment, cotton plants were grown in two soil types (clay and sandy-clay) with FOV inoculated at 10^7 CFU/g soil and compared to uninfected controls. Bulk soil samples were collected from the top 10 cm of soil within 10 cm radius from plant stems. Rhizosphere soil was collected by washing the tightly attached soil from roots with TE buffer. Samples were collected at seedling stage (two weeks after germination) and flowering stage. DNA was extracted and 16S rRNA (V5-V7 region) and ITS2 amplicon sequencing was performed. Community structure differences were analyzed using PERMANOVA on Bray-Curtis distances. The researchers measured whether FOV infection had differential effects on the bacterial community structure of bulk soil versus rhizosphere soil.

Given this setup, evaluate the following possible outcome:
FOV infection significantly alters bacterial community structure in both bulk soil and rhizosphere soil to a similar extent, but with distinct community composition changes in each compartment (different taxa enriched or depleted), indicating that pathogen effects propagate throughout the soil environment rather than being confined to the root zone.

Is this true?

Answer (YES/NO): NO